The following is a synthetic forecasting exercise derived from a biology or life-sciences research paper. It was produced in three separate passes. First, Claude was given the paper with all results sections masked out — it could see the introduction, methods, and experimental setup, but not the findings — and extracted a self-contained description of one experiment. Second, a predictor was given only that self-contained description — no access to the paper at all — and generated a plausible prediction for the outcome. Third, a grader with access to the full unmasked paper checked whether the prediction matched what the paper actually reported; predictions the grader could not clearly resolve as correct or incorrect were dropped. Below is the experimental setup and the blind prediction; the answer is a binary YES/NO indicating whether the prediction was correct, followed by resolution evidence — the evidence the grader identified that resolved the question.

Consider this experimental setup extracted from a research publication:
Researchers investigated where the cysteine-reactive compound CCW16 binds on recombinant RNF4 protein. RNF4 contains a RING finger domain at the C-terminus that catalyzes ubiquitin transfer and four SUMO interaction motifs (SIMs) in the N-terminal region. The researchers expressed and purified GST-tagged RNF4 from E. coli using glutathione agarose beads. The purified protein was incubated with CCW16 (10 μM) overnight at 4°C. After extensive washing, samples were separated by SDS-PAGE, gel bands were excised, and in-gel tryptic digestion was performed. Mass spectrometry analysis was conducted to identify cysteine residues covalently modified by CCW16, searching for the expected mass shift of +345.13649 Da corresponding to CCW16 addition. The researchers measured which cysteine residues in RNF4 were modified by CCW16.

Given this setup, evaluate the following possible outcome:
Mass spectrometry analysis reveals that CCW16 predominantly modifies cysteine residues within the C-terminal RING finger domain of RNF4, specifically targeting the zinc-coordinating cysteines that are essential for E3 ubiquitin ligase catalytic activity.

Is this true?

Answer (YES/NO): NO